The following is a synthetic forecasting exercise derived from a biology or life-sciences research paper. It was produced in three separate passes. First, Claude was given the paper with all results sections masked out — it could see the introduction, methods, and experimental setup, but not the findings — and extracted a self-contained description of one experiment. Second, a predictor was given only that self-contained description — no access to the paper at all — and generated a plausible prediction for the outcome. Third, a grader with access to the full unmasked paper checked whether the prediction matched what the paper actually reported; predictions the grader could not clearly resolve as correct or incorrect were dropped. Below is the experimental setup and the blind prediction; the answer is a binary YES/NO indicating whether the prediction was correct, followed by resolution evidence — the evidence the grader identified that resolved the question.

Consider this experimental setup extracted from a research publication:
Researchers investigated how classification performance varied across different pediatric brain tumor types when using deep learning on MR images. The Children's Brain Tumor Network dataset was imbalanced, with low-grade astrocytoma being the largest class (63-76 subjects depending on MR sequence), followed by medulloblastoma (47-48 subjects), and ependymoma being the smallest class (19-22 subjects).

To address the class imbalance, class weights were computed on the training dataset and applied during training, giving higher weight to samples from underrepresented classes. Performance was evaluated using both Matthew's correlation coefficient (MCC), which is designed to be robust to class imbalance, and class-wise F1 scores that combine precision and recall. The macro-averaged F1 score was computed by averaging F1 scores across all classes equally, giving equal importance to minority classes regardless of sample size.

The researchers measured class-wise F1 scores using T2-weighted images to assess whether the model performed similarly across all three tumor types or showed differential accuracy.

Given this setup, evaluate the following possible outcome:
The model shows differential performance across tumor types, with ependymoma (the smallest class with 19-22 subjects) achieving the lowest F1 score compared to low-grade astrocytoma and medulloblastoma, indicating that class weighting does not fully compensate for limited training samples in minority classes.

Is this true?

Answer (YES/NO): YES